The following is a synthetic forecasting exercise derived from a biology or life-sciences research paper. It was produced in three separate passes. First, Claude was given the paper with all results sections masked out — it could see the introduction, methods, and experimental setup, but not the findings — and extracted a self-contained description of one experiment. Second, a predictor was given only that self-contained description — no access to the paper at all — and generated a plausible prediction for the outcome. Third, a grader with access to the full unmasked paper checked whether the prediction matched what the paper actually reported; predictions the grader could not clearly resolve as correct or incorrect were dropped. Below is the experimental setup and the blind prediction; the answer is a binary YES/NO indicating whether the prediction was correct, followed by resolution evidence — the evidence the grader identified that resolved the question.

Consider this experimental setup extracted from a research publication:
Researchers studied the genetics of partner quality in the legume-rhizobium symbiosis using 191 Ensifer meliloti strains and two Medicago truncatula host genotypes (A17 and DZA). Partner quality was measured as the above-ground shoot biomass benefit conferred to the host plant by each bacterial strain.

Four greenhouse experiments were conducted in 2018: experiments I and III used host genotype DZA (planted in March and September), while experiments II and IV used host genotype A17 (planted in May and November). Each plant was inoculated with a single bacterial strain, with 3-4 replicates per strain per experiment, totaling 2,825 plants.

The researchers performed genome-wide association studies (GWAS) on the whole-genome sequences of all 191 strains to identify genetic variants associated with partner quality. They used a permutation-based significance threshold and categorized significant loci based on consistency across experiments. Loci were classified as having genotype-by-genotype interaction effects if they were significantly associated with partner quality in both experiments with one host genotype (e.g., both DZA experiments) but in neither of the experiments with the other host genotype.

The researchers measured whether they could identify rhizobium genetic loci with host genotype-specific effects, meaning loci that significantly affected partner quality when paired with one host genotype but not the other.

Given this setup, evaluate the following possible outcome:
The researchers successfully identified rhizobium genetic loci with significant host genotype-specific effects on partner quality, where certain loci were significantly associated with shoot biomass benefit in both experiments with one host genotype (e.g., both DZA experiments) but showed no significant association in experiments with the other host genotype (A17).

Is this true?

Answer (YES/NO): YES